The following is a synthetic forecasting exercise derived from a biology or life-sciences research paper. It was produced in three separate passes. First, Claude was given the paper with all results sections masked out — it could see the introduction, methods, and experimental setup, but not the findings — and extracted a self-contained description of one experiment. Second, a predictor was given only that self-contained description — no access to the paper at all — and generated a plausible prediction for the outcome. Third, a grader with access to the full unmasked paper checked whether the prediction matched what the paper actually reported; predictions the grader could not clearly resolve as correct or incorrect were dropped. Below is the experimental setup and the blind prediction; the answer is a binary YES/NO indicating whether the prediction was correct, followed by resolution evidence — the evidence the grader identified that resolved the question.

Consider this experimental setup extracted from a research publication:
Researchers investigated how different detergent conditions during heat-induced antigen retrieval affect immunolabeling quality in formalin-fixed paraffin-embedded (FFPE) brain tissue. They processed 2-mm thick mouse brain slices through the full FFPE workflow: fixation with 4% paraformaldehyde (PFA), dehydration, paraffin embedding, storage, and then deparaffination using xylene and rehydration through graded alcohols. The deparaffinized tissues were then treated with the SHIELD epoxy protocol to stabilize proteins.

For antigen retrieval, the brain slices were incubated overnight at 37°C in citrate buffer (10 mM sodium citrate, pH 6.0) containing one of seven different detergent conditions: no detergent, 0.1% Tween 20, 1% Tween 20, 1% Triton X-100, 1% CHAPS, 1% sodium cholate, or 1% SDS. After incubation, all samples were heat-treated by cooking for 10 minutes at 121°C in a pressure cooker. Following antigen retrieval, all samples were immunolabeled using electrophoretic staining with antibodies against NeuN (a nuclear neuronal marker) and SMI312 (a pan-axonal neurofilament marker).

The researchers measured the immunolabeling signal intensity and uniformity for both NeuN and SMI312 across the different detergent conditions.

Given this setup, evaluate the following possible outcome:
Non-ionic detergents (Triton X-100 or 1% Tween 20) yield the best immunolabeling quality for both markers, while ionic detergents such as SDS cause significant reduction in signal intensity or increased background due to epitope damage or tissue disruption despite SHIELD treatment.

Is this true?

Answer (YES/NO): NO